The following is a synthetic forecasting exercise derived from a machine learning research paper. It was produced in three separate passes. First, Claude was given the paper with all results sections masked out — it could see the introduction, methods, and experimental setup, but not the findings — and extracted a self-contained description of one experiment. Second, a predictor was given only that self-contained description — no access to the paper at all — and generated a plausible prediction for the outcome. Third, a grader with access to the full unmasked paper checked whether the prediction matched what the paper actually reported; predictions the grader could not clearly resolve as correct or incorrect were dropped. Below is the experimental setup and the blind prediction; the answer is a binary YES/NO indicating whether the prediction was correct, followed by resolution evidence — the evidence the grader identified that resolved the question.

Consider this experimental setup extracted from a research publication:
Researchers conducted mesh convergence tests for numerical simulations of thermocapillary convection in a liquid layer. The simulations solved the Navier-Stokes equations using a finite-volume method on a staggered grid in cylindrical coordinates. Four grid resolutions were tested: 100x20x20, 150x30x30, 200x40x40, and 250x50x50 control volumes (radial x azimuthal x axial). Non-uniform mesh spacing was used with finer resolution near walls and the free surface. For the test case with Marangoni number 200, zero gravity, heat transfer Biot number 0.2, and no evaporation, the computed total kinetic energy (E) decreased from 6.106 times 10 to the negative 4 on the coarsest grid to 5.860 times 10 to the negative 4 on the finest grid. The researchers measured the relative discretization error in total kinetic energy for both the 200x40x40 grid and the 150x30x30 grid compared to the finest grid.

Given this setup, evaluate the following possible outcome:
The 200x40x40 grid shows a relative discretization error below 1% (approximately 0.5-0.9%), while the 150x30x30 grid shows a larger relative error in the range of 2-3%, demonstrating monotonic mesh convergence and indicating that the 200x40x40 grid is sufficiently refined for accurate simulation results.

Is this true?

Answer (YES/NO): NO